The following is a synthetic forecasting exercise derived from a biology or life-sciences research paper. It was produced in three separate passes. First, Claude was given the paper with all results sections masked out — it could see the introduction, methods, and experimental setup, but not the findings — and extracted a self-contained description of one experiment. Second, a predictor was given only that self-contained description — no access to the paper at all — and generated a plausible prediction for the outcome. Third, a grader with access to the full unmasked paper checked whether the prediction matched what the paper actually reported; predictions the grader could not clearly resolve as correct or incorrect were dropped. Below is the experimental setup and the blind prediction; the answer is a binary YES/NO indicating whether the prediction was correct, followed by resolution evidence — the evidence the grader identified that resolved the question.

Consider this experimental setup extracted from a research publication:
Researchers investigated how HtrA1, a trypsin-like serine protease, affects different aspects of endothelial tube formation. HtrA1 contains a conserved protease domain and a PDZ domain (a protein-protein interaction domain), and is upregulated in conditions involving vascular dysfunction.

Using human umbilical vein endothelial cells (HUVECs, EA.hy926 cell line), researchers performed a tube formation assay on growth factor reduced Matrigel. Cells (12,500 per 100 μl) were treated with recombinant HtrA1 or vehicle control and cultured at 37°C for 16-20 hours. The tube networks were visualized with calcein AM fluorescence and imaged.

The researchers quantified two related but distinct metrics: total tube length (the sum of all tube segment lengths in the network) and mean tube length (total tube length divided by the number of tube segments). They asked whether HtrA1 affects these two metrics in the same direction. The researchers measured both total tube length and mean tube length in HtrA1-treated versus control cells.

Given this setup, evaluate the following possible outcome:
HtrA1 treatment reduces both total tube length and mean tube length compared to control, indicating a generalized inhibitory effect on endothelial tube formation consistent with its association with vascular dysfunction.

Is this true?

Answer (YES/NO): NO